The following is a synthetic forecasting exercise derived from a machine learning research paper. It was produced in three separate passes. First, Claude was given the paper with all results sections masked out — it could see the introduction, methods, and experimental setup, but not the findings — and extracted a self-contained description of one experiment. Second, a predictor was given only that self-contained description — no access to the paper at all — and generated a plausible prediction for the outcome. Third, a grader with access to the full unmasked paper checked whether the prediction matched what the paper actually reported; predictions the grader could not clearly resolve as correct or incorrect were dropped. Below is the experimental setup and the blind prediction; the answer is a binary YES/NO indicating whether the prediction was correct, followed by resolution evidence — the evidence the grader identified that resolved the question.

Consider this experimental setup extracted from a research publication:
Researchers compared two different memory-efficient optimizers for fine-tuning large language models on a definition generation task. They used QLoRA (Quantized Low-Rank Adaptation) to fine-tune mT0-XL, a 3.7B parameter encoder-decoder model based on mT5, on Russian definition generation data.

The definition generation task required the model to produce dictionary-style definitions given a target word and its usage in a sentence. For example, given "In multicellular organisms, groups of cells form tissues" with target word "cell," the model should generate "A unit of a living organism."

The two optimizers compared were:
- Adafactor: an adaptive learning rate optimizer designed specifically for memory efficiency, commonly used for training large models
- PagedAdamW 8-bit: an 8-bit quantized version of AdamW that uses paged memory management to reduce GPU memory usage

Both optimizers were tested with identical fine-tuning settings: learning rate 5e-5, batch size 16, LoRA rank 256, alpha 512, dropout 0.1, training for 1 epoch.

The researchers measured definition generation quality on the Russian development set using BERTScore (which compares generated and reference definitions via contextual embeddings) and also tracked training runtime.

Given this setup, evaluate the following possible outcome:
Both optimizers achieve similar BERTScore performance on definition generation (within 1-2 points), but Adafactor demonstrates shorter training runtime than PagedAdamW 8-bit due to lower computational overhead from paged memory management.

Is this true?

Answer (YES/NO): NO